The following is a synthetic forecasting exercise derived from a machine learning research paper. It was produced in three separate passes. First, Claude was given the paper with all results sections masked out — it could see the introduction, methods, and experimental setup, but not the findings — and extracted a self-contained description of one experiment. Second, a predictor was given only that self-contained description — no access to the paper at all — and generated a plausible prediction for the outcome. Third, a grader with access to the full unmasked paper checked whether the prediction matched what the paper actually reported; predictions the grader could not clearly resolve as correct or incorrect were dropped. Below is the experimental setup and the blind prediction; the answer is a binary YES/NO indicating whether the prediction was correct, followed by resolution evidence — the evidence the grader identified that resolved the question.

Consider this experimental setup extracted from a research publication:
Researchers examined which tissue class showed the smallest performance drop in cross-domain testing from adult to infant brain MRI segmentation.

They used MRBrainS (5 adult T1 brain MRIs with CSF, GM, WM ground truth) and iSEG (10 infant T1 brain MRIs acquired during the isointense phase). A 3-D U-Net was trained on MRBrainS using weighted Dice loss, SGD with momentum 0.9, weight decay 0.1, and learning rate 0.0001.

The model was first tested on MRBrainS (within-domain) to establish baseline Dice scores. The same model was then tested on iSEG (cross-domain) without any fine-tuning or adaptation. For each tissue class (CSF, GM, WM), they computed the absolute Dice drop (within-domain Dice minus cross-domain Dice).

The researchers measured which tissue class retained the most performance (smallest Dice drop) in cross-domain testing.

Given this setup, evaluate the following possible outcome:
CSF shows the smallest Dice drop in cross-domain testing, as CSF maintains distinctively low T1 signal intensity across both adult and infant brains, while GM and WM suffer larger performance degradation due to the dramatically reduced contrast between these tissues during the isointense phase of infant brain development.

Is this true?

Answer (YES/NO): NO